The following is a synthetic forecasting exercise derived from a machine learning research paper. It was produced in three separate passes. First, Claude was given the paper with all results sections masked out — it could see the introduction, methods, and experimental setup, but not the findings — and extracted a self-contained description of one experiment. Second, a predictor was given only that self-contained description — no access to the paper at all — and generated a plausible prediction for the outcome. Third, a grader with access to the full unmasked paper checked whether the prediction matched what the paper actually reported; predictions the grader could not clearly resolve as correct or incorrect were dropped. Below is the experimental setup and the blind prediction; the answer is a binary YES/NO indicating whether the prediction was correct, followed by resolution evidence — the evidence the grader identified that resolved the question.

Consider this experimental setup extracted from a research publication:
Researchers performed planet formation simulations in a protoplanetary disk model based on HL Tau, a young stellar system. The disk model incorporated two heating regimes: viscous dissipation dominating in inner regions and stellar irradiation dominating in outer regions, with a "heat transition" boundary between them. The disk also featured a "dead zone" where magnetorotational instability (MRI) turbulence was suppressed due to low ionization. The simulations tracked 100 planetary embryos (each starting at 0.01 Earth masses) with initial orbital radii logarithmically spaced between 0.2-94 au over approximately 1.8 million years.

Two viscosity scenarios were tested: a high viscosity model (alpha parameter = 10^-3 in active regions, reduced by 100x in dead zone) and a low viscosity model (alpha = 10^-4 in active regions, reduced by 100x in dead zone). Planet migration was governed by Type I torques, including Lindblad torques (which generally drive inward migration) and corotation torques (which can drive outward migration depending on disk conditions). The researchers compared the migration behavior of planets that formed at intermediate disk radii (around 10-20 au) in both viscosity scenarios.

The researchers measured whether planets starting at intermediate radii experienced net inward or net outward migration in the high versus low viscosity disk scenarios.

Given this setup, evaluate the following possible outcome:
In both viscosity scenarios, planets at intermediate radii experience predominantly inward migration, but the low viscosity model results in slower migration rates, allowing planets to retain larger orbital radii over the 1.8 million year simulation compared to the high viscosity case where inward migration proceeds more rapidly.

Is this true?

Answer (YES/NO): NO